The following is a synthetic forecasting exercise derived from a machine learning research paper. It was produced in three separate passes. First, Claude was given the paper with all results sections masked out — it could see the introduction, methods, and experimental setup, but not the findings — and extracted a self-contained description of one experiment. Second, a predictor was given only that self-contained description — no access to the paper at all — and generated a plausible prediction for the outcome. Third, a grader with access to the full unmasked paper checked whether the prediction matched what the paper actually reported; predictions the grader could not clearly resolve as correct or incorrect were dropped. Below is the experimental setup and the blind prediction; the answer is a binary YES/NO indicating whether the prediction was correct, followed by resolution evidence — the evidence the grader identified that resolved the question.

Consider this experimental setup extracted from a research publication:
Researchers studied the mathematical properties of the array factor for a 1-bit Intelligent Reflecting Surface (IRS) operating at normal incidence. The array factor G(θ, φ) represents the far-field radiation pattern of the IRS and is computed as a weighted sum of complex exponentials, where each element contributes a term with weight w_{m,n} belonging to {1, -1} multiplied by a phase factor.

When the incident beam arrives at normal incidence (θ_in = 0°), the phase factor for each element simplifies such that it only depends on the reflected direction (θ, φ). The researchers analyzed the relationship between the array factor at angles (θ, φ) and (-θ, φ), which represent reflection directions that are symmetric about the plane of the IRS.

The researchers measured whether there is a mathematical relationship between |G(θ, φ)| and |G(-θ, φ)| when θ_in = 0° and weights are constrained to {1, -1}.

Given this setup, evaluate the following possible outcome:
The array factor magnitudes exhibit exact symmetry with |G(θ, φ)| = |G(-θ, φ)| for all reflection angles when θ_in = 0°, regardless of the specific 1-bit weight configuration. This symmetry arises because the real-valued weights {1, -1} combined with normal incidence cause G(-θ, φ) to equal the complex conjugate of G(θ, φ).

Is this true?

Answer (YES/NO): YES